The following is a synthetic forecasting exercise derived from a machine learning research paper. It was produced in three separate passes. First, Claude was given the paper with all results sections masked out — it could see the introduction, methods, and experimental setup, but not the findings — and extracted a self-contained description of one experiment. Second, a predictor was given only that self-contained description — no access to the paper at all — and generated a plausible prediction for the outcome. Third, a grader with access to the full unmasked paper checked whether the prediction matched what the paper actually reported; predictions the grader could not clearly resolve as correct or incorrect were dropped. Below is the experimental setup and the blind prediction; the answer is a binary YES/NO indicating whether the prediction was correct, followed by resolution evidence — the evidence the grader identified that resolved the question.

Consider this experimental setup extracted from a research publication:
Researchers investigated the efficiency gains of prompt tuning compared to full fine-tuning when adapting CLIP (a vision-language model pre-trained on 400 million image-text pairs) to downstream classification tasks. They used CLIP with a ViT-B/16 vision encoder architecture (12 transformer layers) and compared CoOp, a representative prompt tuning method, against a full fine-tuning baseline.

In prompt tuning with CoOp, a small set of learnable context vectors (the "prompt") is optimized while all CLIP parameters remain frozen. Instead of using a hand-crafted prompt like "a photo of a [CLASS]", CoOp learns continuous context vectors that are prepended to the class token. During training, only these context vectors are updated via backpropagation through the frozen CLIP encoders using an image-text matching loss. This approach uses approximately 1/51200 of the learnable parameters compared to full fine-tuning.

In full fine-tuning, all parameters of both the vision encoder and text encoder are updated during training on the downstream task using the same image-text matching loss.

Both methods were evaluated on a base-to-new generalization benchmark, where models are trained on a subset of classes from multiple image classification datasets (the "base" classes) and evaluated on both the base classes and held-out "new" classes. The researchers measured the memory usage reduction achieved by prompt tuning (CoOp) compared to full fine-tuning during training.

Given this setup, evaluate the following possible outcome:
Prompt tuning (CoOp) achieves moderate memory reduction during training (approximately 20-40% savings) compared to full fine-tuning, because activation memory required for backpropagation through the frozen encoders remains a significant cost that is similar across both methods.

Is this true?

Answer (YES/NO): NO